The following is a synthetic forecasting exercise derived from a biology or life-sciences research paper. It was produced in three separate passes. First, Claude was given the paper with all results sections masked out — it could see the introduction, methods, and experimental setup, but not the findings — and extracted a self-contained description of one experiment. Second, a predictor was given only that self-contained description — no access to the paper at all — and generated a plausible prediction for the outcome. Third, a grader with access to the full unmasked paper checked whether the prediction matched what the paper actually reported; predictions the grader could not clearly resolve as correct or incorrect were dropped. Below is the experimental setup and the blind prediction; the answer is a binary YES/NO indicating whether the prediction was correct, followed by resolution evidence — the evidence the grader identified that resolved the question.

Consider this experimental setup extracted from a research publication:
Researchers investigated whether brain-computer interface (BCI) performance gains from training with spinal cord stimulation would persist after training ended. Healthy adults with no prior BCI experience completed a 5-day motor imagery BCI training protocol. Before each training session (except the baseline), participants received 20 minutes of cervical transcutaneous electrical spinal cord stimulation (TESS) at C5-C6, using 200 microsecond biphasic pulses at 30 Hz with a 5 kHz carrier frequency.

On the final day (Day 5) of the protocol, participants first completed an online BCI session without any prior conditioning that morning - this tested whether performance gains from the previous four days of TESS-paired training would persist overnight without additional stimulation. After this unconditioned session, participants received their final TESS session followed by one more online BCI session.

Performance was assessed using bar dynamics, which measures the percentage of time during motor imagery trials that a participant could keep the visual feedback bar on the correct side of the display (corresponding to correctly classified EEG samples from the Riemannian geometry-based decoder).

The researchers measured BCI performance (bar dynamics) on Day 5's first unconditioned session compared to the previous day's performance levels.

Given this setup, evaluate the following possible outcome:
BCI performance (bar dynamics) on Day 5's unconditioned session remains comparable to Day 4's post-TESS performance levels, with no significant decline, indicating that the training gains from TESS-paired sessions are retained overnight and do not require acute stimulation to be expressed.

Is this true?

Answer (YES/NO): YES